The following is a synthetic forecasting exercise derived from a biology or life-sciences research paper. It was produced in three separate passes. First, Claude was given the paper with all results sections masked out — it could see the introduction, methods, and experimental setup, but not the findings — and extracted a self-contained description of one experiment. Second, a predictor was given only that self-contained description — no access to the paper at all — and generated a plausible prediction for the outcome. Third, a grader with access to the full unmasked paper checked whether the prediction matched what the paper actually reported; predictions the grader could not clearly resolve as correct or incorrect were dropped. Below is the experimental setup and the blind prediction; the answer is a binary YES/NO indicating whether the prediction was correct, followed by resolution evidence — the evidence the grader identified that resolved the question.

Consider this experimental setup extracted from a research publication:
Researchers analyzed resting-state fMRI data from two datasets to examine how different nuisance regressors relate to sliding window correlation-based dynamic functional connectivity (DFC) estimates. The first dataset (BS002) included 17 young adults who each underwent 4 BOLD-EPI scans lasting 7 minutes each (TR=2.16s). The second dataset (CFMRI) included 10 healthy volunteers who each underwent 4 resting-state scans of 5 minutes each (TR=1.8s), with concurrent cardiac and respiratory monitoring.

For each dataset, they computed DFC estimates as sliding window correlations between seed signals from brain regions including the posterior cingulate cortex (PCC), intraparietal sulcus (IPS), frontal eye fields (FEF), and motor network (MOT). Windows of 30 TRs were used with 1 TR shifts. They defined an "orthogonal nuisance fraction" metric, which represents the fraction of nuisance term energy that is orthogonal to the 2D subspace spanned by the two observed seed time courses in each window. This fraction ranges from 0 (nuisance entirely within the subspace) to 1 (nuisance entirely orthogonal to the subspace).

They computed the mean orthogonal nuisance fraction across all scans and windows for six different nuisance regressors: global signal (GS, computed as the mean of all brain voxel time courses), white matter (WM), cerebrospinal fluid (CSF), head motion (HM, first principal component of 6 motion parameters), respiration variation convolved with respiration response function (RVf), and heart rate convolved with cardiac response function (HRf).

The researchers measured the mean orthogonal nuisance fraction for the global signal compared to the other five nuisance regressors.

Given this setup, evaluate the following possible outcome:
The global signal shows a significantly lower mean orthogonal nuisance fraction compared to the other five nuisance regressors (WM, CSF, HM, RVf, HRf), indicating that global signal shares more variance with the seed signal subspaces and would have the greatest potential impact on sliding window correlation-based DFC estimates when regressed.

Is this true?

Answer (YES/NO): YES